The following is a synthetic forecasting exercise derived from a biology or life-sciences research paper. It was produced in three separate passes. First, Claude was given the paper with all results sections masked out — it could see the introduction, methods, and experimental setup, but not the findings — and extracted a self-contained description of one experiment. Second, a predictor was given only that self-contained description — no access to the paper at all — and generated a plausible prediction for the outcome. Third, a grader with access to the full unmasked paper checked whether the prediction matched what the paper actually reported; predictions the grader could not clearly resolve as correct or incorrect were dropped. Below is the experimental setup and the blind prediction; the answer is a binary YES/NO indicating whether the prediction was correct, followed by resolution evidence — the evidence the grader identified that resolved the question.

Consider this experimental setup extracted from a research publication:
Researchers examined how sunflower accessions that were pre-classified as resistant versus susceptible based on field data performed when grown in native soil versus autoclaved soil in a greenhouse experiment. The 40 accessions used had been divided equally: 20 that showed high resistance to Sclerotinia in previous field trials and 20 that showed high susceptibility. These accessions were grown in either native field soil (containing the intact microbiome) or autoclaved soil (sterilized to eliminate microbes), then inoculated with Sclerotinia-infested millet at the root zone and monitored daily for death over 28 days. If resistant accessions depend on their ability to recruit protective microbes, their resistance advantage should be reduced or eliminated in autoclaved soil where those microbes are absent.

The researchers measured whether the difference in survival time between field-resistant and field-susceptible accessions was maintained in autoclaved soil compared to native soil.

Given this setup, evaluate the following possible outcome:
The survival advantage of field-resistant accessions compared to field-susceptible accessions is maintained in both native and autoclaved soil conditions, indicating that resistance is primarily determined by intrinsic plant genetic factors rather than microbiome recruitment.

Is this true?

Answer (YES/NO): NO